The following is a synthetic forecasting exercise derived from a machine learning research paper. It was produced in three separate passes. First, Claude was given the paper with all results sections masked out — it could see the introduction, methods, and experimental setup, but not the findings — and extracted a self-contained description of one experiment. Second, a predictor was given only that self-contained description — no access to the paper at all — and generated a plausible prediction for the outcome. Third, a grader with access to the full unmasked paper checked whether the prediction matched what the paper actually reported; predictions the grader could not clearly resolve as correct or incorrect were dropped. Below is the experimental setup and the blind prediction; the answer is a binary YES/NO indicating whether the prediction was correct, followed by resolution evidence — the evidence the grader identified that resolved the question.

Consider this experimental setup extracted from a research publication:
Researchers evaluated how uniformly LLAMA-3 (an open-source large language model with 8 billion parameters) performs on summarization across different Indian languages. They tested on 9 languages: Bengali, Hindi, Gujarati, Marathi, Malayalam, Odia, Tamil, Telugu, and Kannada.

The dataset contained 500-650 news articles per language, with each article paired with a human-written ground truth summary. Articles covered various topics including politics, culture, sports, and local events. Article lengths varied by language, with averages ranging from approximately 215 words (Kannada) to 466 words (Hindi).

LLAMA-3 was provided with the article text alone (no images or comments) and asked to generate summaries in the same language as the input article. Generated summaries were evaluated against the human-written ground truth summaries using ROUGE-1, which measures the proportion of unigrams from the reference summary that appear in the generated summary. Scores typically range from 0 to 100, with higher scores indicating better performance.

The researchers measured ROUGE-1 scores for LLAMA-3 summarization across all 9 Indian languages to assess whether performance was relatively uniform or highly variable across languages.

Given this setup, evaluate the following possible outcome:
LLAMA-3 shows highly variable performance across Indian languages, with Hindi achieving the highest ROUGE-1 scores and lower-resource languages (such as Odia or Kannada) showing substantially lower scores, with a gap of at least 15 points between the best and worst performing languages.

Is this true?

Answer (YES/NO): NO